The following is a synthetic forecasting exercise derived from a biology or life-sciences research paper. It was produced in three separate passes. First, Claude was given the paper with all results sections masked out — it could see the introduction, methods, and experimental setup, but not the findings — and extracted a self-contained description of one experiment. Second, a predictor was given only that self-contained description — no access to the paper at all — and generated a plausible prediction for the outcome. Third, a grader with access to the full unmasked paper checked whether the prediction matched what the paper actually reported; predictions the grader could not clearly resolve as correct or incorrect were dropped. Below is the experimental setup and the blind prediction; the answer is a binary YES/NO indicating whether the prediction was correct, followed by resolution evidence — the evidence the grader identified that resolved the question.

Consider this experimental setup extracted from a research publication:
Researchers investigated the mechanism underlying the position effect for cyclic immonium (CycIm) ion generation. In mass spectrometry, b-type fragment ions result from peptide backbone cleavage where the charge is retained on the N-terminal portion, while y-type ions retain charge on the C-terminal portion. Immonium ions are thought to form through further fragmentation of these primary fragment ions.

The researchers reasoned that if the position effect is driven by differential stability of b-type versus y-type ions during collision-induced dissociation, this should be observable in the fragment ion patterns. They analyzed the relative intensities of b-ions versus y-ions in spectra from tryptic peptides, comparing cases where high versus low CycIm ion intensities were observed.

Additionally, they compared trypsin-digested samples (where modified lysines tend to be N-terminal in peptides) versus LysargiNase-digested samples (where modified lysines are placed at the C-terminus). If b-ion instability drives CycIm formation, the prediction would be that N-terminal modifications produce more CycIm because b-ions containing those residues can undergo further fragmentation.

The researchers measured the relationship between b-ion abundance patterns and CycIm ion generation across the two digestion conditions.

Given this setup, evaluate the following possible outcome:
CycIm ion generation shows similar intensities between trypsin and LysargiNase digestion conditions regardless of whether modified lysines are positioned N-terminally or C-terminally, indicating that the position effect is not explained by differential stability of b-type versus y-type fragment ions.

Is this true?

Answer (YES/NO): NO